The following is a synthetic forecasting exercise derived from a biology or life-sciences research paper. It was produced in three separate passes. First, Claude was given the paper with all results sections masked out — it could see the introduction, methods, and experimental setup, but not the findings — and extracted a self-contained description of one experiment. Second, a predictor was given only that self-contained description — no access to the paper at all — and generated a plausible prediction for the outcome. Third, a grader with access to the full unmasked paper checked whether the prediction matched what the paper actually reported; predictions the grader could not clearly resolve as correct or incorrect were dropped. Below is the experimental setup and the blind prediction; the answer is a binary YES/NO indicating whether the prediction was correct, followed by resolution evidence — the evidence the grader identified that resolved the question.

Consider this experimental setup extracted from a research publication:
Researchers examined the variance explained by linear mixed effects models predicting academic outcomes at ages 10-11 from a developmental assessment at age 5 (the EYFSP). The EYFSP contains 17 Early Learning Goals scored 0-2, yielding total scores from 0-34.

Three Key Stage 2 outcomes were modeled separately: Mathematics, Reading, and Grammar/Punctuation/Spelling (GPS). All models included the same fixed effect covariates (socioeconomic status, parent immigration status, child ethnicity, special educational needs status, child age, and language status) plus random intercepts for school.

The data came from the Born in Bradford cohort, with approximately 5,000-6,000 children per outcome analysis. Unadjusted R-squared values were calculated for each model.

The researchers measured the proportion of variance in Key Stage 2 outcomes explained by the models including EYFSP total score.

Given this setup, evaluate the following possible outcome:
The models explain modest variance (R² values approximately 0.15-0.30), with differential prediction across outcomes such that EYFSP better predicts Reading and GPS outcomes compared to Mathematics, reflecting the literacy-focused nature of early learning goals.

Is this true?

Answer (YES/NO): NO